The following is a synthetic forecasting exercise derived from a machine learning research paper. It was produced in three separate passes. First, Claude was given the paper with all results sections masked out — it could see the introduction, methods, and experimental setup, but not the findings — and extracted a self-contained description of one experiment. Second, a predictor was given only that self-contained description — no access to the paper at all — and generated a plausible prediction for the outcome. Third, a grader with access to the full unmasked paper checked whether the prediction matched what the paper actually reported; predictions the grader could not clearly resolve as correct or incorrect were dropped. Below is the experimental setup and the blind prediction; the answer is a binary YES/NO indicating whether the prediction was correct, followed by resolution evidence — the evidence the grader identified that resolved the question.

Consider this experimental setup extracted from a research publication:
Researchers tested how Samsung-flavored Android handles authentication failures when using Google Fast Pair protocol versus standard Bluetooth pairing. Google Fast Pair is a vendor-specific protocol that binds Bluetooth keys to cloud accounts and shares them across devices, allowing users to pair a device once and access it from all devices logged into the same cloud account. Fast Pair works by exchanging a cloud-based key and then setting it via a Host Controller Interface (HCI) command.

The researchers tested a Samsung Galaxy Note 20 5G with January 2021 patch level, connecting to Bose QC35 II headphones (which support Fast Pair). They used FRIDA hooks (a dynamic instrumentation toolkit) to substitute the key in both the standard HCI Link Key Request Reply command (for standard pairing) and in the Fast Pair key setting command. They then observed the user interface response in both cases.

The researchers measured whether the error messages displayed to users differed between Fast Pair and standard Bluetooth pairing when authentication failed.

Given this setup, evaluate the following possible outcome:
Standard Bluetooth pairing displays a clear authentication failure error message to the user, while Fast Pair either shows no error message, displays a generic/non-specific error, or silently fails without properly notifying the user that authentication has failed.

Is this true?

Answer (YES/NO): NO